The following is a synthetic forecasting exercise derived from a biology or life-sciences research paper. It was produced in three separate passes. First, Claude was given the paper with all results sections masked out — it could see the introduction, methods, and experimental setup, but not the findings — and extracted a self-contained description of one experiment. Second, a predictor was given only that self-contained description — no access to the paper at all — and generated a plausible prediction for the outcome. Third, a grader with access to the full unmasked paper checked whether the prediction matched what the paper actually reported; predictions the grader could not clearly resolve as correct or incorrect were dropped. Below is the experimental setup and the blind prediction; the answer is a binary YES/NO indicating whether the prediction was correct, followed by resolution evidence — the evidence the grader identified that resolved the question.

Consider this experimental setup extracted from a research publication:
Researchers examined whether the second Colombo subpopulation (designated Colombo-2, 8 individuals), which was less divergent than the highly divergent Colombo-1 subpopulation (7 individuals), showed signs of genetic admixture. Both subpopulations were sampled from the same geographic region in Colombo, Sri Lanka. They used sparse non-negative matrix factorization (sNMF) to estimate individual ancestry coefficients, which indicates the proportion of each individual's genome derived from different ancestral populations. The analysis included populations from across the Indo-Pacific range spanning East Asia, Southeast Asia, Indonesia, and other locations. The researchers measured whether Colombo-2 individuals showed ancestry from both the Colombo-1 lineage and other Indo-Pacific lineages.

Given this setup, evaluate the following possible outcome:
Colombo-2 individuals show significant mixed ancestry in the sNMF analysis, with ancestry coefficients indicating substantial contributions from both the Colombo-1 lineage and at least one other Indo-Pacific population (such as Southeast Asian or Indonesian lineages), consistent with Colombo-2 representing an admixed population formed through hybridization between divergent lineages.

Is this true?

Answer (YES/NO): YES